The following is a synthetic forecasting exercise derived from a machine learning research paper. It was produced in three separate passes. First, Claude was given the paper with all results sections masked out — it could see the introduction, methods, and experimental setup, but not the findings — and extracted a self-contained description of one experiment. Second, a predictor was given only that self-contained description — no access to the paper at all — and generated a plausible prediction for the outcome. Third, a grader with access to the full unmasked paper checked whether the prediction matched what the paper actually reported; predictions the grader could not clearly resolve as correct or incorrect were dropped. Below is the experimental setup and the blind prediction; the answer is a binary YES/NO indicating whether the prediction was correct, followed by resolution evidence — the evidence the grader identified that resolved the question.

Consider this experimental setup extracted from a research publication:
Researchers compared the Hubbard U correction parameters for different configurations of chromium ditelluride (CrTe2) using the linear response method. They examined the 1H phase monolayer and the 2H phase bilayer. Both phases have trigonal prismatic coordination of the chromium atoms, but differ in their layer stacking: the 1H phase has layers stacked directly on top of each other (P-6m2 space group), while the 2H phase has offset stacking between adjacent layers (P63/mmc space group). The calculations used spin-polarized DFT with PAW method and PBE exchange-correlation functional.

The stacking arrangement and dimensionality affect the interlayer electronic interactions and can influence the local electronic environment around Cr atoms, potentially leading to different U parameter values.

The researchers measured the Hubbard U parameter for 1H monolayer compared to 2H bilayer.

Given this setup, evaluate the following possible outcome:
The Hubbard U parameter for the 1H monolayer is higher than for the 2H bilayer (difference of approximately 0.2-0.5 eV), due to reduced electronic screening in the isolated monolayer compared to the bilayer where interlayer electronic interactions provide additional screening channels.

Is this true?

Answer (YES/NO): YES